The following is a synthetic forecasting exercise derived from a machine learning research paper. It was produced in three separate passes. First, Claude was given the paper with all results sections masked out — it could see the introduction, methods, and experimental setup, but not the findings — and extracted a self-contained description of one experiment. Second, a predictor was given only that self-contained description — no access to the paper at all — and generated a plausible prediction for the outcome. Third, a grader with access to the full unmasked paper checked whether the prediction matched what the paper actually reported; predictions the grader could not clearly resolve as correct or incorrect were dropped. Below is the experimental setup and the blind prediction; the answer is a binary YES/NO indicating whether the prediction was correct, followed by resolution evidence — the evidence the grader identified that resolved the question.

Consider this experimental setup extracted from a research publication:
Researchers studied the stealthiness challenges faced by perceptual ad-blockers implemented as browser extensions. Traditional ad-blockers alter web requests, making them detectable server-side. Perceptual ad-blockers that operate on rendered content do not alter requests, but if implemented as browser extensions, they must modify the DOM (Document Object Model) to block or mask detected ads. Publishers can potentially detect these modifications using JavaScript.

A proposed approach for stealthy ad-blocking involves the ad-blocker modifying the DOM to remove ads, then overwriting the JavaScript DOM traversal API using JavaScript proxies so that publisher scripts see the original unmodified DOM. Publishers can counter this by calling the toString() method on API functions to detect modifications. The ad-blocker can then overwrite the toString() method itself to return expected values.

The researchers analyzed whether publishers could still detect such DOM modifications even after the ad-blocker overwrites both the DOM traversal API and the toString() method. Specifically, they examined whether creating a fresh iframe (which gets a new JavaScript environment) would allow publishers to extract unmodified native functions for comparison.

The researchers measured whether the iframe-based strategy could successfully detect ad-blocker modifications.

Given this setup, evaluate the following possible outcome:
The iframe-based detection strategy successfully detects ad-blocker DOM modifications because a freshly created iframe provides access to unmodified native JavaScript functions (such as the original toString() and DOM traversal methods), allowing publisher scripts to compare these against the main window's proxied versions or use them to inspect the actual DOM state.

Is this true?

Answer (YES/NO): YES